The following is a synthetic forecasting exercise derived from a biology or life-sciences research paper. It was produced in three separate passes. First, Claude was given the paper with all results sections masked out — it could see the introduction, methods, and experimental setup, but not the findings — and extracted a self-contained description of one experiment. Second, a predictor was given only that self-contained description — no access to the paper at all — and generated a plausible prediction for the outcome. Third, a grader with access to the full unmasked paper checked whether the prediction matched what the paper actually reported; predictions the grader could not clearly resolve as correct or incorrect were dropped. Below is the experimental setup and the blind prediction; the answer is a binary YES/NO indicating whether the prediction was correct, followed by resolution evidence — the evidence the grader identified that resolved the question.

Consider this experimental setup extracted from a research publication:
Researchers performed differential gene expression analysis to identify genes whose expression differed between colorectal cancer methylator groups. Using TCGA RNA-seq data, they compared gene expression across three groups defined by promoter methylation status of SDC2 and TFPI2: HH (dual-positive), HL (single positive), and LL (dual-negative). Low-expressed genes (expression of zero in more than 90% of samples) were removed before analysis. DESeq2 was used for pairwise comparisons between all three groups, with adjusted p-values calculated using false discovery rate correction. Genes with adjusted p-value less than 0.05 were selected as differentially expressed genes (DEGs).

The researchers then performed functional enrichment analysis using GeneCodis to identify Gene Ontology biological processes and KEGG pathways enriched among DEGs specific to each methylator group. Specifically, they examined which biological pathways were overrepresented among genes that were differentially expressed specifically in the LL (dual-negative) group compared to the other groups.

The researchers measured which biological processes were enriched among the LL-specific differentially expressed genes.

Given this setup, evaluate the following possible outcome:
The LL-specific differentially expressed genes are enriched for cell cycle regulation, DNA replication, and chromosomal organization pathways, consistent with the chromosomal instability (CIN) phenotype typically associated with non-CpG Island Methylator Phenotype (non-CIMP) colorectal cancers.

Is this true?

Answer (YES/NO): NO